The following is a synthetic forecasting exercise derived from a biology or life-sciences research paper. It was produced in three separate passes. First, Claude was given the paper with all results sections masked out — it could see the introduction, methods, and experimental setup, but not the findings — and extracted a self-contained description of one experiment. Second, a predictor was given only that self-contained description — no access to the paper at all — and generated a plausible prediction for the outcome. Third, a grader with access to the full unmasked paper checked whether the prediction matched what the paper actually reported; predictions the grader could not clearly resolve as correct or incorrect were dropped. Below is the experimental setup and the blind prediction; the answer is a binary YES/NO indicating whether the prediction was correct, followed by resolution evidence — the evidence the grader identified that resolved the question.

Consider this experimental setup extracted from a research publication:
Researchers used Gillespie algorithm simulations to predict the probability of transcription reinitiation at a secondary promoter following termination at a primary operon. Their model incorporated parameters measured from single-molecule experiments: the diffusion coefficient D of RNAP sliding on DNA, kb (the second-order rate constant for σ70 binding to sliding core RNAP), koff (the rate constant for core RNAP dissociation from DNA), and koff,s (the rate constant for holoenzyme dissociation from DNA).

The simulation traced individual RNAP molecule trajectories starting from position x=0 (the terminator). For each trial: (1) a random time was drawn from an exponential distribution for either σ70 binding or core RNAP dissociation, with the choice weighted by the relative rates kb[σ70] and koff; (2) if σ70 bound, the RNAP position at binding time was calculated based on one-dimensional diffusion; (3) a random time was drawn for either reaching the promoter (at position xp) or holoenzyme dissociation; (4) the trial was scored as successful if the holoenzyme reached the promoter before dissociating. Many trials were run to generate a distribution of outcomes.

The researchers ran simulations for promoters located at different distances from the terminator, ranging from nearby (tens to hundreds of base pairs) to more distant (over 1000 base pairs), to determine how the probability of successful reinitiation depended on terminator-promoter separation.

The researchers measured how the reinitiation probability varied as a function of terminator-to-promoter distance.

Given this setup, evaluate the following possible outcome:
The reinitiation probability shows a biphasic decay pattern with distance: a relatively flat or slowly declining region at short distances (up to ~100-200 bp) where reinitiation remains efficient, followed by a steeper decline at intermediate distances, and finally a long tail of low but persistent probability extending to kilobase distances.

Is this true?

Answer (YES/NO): NO